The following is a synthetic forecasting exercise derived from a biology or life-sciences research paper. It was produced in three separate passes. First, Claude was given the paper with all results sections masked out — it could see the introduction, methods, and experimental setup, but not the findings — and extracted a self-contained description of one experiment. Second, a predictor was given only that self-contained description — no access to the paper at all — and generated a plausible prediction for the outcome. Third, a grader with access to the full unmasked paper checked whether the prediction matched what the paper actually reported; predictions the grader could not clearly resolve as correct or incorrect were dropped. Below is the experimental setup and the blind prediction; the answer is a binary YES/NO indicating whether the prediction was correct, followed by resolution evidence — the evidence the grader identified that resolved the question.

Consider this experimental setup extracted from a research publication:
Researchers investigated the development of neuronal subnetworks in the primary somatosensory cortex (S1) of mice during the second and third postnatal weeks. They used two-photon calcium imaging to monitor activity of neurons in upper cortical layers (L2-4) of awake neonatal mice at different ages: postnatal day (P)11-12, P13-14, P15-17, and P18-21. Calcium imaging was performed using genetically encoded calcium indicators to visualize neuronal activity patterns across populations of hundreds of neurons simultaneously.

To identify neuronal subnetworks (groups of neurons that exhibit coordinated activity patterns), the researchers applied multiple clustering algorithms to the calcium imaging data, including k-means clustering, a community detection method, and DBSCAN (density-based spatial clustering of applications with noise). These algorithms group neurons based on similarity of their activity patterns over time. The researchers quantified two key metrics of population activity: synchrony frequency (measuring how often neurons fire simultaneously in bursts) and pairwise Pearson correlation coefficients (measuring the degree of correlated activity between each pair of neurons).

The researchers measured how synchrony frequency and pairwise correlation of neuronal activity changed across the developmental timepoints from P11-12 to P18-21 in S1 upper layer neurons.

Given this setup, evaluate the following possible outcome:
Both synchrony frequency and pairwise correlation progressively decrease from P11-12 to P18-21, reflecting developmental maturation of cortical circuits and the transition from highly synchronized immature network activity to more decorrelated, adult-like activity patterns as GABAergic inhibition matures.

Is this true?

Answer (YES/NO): NO